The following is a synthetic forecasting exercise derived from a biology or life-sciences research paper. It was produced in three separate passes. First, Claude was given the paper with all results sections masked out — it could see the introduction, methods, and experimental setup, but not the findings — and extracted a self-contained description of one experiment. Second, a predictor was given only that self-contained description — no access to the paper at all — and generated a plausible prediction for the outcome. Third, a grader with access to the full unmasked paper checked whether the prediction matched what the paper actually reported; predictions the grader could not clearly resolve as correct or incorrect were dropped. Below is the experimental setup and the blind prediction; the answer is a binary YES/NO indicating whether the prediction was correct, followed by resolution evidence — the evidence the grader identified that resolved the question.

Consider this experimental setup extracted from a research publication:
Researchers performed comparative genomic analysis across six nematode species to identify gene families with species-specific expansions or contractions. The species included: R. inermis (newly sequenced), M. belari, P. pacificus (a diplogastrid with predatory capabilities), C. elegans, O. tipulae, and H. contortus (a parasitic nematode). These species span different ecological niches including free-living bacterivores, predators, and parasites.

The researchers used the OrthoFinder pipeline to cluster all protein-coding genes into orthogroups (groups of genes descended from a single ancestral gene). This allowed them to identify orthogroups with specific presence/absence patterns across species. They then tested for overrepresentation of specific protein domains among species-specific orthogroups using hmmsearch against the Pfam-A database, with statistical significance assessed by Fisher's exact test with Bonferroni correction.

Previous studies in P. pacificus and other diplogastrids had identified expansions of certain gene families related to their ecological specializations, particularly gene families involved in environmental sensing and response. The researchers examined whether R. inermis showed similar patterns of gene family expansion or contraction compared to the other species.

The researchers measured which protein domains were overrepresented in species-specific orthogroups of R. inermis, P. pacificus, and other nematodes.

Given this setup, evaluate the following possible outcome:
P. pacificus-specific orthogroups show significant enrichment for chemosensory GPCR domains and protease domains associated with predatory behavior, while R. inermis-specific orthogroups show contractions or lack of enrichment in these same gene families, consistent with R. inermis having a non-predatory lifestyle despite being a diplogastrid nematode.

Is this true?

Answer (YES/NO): NO